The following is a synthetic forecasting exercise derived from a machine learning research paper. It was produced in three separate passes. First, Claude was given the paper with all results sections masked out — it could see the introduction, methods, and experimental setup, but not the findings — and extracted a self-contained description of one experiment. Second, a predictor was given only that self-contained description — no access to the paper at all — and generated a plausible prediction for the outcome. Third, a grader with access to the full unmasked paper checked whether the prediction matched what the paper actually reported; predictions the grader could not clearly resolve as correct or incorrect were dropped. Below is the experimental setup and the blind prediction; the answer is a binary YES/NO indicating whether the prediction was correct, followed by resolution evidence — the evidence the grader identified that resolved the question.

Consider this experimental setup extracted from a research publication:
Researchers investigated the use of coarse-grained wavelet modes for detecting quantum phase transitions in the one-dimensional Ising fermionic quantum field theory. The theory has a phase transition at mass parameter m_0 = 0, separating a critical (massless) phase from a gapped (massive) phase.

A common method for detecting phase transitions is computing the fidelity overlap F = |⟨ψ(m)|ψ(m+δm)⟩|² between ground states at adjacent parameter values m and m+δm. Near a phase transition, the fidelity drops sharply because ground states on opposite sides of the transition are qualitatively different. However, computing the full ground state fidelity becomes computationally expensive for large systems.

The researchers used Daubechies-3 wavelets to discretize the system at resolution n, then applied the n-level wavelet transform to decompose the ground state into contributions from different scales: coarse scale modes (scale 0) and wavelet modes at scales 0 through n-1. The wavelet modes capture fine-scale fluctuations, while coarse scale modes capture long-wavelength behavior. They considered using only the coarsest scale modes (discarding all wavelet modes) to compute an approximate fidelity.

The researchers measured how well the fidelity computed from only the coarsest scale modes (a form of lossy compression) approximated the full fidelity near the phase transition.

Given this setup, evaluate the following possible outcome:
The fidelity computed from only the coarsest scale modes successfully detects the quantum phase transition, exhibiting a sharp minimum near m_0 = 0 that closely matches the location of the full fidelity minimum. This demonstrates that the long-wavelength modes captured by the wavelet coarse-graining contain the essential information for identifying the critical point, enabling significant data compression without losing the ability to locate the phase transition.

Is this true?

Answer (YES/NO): YES